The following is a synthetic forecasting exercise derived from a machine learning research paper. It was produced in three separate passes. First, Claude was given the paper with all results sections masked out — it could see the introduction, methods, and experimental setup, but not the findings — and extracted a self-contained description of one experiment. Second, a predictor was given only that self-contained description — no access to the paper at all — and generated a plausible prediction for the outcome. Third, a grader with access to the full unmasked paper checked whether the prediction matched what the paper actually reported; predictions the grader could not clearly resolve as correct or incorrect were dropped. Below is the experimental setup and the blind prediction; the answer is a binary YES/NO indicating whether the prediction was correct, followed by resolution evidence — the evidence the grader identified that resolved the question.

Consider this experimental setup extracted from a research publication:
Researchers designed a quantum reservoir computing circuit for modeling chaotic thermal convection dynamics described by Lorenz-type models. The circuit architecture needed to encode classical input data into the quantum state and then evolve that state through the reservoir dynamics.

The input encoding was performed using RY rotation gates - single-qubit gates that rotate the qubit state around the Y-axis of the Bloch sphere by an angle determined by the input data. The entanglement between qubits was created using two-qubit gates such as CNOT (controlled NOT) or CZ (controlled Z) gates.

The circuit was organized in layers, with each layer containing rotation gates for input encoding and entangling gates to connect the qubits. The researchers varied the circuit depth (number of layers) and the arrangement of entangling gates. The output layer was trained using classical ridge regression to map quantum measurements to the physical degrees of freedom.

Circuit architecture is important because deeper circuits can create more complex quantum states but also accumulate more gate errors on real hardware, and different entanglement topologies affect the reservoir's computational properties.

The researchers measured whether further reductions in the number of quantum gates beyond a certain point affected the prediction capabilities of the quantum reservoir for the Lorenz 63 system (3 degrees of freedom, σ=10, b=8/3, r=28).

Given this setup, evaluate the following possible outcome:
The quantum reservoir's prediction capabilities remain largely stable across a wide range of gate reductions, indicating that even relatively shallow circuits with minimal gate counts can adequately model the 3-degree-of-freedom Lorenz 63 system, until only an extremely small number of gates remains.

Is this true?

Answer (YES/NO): NO